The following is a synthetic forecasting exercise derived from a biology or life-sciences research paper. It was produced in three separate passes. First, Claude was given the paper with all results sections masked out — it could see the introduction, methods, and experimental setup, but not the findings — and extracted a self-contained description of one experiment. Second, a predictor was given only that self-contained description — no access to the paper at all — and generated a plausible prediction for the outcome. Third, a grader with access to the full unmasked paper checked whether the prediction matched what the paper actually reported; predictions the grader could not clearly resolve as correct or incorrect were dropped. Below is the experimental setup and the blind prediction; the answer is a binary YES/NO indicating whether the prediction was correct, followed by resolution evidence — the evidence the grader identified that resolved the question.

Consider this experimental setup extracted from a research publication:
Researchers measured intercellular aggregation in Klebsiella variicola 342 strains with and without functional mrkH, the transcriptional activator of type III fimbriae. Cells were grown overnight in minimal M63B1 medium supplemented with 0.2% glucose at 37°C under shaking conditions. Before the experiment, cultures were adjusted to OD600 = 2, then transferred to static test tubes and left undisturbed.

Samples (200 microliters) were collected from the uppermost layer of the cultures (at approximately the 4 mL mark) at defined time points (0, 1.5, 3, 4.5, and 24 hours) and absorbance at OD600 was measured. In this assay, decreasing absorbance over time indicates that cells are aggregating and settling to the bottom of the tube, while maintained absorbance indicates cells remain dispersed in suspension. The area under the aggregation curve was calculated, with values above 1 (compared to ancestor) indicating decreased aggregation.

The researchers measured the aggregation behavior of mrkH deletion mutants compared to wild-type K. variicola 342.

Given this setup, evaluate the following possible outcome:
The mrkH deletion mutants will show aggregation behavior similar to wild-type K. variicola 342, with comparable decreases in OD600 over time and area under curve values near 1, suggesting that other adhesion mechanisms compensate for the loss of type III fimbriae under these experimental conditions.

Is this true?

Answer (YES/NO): NO